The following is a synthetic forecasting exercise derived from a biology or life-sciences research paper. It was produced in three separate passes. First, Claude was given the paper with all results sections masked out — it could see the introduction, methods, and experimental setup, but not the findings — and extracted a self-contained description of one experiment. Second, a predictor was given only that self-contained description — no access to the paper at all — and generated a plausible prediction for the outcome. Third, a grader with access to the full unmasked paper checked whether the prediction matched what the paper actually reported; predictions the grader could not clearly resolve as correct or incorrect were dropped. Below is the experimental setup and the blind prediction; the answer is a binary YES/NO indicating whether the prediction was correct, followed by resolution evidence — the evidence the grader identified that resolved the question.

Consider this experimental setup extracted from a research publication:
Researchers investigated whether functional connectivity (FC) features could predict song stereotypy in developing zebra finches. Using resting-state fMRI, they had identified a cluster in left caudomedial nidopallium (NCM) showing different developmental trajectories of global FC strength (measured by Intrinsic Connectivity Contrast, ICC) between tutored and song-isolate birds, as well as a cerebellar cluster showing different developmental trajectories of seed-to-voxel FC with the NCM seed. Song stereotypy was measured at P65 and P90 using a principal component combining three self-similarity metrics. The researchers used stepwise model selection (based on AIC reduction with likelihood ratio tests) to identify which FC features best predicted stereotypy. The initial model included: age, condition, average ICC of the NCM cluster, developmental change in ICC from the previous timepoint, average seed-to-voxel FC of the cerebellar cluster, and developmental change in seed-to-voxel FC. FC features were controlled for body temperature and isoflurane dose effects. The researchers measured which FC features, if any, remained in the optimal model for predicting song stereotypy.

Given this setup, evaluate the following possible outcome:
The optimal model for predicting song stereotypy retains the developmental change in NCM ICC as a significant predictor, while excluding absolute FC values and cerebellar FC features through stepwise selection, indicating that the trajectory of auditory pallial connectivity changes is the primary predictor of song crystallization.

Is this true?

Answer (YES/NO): NO